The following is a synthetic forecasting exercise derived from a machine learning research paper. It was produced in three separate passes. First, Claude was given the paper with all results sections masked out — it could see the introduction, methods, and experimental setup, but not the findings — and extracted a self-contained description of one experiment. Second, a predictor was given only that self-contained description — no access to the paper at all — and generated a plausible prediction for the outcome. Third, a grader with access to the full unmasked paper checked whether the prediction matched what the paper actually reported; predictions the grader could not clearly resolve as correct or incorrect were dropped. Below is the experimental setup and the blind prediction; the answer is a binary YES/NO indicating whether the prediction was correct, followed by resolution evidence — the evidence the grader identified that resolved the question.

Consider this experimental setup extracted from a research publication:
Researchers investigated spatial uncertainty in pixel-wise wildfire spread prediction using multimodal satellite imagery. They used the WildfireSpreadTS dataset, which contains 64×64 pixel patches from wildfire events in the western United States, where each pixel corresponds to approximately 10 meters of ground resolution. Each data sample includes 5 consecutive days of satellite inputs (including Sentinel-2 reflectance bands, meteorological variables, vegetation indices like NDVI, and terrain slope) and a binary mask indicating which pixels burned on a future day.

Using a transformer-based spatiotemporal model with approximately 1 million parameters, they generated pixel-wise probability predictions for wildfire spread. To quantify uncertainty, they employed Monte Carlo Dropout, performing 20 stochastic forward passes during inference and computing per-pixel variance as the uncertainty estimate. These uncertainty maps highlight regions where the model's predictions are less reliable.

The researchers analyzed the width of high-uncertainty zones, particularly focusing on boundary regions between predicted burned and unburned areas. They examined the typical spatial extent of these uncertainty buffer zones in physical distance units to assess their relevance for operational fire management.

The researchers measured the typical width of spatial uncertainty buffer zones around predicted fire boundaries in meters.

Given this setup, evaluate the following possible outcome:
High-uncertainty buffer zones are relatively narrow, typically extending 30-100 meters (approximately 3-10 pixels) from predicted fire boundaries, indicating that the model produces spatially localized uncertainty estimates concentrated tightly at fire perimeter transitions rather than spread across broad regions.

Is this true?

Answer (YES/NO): NO